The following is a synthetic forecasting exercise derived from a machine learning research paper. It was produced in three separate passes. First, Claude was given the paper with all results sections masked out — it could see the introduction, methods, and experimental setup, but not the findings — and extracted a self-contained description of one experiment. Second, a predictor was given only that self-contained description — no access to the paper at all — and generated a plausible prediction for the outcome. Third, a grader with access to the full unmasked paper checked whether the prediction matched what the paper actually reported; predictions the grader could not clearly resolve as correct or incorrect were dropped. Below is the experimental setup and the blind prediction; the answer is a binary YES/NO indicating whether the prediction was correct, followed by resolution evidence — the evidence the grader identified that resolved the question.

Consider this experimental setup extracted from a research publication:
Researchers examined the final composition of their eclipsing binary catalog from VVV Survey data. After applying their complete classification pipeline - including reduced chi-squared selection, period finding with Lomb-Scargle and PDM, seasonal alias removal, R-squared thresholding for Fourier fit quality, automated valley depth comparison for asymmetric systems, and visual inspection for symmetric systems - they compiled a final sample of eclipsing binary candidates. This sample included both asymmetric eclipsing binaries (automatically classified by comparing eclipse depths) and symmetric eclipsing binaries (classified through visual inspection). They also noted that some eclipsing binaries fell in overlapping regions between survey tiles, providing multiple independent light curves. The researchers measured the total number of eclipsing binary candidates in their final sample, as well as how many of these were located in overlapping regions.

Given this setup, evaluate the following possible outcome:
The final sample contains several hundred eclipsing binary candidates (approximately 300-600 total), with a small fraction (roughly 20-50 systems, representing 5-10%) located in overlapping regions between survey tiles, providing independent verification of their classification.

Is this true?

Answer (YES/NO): NO